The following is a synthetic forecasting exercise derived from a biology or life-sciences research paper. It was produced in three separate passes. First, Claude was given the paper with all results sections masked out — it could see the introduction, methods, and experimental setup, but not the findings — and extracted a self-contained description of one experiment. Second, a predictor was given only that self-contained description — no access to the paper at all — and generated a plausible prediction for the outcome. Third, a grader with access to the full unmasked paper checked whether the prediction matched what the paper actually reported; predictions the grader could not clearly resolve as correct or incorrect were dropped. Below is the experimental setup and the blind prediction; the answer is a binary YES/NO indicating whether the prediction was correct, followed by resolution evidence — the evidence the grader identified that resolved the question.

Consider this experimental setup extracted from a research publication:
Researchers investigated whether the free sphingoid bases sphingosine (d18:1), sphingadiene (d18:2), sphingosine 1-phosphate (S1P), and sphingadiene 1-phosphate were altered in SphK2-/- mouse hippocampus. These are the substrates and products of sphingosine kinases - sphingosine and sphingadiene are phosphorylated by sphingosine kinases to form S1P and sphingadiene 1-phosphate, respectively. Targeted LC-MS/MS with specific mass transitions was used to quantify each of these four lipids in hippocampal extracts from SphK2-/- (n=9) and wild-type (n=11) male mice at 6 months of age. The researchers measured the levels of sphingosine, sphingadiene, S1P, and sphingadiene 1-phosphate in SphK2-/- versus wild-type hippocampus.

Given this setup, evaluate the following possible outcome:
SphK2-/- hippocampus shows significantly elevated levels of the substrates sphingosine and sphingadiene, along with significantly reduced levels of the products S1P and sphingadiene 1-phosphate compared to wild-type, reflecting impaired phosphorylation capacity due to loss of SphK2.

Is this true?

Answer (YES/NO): YES